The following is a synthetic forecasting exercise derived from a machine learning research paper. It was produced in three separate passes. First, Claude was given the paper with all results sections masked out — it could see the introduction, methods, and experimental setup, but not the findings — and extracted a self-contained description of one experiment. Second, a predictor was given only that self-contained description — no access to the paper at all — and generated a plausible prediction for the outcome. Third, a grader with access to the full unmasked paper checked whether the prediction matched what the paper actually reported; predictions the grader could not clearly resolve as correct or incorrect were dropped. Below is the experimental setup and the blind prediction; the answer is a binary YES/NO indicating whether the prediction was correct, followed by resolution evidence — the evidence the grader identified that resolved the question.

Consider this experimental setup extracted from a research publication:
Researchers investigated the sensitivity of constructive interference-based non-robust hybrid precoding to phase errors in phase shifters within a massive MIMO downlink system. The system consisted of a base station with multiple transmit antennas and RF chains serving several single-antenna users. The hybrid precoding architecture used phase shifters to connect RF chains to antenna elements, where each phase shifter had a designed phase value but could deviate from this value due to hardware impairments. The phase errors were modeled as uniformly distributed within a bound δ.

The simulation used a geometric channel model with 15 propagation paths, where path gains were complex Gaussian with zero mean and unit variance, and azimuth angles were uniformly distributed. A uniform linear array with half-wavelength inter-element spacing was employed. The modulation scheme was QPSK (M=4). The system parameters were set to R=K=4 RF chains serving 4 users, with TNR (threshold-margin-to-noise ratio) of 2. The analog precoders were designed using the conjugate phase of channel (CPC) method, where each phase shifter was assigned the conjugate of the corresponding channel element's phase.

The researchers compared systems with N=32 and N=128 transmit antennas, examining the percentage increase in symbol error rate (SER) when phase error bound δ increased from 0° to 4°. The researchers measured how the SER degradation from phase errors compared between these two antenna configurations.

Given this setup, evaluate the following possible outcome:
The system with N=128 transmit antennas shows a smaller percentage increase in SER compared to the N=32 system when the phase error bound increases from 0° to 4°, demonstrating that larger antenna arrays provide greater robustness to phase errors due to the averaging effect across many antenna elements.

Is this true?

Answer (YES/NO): YES